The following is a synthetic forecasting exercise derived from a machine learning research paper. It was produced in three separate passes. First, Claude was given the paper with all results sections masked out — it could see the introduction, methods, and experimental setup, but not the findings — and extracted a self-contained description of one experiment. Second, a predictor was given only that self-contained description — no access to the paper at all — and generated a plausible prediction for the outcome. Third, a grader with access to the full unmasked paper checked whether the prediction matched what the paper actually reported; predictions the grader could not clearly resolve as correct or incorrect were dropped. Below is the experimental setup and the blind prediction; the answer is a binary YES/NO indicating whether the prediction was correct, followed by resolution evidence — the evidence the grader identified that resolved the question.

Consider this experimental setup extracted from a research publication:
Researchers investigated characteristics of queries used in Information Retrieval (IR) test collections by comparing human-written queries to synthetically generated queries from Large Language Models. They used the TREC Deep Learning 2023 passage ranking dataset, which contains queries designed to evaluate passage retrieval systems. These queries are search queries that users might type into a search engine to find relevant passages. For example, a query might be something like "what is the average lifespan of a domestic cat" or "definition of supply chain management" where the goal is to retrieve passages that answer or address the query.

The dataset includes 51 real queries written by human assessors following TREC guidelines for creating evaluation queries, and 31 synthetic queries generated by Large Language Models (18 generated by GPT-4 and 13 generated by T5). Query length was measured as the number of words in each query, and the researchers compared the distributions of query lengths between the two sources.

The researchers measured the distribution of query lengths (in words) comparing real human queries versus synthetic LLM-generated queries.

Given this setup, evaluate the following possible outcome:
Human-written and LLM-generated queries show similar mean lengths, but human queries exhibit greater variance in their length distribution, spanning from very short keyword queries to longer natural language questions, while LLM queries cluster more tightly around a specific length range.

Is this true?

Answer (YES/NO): NO